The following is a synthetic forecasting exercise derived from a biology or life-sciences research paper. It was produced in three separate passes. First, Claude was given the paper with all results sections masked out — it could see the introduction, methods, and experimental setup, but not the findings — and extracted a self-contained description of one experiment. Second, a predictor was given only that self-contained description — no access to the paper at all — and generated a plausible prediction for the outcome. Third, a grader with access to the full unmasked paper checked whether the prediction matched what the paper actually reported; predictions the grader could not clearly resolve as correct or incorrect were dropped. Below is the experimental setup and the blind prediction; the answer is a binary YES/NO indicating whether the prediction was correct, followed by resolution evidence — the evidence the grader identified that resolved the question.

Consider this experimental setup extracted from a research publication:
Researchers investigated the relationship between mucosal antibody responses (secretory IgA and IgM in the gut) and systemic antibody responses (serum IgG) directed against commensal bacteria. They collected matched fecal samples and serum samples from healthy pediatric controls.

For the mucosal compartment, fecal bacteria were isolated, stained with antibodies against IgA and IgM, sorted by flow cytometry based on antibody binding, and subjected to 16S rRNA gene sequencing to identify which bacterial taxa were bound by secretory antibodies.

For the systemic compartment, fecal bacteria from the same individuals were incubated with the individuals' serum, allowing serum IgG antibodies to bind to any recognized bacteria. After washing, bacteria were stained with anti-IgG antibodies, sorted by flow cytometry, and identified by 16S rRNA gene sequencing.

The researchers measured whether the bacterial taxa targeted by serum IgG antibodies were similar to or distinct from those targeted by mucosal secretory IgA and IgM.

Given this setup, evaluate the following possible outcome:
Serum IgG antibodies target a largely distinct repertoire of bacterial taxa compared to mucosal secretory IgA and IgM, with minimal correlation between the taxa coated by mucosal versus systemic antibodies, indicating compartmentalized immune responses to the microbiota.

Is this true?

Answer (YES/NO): NO